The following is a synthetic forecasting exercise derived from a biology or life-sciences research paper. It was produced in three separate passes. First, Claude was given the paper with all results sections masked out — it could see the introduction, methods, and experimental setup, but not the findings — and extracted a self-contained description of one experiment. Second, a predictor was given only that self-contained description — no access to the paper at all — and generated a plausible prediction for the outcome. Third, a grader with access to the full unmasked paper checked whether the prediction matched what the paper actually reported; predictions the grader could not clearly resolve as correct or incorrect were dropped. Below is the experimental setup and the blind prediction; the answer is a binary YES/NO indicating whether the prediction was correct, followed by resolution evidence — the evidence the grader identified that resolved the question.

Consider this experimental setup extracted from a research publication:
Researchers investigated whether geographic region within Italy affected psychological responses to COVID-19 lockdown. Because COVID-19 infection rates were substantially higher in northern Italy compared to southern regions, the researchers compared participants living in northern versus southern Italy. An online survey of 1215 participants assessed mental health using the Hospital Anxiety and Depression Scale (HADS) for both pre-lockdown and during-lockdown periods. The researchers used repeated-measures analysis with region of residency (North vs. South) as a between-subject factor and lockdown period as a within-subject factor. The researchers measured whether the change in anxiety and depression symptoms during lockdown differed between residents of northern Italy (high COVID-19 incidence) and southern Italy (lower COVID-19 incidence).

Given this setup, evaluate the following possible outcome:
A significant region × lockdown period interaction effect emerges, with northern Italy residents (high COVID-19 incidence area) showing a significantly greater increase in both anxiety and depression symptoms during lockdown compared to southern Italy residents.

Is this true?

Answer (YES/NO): NO